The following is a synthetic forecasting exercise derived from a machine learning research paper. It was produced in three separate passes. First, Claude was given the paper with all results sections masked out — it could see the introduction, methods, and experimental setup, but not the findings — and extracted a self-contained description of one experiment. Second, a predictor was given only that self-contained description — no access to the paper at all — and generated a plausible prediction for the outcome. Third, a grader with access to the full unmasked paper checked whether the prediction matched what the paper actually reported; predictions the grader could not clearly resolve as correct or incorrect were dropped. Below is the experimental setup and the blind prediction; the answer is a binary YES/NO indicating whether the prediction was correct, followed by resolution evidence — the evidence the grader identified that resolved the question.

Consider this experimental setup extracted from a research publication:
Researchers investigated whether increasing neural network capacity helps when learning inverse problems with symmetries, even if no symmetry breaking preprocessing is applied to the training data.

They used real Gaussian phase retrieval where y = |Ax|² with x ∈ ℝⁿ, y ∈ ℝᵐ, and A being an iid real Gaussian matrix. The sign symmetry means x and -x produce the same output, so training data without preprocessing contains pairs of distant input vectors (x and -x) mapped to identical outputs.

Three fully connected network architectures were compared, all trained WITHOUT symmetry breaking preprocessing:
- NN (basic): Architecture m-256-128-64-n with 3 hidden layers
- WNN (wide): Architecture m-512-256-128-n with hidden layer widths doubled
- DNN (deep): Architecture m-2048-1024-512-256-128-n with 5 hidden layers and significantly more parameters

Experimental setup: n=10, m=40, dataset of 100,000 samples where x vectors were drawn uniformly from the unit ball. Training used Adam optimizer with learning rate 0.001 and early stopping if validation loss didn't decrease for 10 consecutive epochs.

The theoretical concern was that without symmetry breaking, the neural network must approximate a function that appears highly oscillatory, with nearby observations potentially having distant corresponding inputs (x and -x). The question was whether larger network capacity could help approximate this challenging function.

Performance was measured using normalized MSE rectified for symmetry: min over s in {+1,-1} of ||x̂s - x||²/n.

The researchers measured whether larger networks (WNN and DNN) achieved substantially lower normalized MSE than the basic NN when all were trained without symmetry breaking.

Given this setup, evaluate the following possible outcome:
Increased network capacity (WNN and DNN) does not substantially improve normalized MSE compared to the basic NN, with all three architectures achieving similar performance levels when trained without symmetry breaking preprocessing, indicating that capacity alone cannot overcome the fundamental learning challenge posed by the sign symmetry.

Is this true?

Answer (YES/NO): YES